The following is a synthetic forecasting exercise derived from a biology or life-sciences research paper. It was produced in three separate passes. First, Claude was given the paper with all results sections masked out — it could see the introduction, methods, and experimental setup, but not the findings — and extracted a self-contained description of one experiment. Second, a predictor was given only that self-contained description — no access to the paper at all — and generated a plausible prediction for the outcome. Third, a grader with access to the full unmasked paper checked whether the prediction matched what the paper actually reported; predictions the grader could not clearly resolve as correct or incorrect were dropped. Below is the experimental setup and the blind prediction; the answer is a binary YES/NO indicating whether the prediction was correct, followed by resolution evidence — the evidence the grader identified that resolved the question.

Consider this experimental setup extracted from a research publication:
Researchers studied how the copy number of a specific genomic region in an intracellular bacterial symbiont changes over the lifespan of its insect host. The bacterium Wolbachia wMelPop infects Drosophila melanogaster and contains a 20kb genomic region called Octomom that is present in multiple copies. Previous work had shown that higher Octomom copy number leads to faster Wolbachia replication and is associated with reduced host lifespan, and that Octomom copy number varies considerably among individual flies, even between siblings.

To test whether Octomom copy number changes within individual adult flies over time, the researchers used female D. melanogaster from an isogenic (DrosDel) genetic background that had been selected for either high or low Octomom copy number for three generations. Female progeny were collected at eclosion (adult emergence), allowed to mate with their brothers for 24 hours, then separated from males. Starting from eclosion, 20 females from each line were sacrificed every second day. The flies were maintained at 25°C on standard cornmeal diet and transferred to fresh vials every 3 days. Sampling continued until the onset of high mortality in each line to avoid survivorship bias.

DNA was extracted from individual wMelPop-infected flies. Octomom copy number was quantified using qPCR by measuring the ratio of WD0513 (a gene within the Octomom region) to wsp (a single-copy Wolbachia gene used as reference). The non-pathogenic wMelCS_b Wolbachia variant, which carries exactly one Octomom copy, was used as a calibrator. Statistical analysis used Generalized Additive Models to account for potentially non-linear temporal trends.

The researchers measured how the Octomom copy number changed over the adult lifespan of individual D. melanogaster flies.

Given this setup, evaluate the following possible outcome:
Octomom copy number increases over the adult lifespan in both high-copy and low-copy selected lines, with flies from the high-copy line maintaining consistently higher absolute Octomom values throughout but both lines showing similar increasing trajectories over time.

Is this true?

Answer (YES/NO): YES